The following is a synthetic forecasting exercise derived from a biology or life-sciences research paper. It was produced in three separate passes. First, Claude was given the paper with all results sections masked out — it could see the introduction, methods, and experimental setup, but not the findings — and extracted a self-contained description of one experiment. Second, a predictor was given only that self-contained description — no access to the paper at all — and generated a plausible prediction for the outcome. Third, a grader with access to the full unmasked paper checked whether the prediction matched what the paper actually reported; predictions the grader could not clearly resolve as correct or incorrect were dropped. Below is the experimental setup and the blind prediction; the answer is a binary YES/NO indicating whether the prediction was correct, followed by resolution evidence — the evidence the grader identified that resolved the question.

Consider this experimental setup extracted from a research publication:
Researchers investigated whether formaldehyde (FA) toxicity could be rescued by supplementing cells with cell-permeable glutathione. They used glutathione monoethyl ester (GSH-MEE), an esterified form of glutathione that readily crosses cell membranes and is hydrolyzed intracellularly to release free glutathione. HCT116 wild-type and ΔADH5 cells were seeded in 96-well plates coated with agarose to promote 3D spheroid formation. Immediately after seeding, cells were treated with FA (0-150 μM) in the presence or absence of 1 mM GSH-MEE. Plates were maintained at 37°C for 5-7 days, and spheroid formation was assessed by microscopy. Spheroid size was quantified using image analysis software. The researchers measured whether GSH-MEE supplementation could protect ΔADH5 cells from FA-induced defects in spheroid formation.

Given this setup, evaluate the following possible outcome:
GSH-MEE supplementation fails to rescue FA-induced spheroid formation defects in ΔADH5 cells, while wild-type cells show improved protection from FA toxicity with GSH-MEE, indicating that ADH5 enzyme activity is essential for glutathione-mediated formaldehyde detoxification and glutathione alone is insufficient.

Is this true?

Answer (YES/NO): NO